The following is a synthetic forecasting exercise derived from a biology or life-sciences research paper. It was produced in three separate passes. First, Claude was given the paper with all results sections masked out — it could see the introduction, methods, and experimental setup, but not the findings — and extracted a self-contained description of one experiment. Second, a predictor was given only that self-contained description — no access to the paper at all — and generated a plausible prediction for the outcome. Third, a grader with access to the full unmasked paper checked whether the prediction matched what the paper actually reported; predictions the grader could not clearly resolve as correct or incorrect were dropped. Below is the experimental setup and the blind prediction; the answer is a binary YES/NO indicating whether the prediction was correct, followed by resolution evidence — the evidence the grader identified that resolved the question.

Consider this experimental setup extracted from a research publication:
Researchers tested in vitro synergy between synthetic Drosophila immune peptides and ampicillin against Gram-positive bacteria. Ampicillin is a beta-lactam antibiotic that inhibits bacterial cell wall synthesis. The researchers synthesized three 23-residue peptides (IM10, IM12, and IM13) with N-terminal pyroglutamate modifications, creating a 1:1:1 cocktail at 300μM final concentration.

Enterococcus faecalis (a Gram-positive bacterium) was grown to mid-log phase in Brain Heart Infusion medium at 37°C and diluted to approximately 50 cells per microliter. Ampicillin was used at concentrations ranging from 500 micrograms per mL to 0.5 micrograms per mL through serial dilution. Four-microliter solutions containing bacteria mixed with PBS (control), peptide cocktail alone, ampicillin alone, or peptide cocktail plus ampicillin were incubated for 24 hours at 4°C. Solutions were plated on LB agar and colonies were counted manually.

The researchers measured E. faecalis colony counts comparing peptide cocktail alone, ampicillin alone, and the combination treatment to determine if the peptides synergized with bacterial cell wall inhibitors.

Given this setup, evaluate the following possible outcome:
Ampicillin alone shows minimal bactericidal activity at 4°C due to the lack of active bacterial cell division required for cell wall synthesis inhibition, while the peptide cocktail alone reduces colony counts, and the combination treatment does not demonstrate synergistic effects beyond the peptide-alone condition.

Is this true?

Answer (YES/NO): NO